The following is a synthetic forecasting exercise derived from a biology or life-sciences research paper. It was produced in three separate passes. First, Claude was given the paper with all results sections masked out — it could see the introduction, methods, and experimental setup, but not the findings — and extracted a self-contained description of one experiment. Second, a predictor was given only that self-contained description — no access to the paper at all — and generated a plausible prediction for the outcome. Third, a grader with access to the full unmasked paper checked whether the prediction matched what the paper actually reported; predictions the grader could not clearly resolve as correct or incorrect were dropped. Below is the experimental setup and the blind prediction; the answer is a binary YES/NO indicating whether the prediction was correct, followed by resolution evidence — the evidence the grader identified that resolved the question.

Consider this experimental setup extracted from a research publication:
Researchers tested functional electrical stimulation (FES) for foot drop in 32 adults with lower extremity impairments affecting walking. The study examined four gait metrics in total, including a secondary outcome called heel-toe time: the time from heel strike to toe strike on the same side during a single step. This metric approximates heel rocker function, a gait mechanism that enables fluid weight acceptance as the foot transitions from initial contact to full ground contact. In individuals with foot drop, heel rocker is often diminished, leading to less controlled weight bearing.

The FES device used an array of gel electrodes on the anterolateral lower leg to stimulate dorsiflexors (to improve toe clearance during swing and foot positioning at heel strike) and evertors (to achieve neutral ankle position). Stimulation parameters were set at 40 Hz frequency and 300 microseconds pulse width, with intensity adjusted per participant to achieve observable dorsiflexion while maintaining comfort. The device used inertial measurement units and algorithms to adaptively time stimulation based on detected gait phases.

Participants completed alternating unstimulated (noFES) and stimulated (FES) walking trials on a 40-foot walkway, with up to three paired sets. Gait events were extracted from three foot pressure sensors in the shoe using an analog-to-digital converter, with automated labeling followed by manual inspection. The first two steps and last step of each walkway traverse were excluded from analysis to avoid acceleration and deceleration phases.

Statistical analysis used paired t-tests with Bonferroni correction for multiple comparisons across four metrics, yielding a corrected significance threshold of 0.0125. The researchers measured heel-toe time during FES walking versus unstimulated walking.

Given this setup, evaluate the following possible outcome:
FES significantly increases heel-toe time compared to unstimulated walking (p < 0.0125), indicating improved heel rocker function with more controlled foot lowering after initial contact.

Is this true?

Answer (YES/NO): YES